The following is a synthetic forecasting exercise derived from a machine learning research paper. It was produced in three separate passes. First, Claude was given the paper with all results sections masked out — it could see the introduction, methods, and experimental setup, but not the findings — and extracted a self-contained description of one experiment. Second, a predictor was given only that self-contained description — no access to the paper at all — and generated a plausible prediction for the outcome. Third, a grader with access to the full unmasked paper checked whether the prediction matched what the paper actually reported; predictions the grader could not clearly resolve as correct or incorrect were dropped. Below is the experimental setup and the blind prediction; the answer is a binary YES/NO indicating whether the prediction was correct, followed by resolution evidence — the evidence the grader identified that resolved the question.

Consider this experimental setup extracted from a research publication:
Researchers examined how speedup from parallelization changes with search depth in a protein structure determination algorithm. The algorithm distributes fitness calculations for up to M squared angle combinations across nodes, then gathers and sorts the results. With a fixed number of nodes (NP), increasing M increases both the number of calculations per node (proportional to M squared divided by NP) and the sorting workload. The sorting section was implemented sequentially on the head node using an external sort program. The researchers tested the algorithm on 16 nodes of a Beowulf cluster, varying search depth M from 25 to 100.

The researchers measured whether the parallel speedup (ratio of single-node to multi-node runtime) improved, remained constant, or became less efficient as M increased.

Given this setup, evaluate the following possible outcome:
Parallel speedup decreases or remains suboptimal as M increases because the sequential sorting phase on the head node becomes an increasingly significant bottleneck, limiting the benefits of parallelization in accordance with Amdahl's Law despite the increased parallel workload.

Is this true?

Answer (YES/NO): YES